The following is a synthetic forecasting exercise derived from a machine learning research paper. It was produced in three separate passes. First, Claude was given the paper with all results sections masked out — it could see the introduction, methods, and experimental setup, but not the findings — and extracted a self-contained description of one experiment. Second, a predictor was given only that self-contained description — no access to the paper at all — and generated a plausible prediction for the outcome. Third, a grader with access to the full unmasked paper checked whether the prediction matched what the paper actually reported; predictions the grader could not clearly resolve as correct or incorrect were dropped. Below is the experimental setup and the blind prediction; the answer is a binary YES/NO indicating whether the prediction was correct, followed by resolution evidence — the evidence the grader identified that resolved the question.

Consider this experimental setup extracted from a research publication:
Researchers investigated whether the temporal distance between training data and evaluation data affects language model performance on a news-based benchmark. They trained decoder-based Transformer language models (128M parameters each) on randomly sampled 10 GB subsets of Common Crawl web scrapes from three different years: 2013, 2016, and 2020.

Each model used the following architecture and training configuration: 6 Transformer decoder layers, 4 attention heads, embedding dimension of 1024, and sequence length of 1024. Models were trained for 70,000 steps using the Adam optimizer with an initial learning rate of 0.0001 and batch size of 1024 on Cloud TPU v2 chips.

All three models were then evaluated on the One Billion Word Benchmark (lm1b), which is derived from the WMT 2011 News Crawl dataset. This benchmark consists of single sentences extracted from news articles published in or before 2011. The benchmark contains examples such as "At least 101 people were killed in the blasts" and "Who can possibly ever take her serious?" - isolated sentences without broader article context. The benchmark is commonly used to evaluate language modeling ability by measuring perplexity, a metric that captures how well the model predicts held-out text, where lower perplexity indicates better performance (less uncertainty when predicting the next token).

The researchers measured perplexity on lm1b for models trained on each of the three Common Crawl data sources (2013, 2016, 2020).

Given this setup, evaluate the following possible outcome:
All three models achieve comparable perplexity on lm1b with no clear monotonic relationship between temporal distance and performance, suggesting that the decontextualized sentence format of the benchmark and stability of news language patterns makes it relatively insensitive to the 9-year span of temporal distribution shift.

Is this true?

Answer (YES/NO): NO